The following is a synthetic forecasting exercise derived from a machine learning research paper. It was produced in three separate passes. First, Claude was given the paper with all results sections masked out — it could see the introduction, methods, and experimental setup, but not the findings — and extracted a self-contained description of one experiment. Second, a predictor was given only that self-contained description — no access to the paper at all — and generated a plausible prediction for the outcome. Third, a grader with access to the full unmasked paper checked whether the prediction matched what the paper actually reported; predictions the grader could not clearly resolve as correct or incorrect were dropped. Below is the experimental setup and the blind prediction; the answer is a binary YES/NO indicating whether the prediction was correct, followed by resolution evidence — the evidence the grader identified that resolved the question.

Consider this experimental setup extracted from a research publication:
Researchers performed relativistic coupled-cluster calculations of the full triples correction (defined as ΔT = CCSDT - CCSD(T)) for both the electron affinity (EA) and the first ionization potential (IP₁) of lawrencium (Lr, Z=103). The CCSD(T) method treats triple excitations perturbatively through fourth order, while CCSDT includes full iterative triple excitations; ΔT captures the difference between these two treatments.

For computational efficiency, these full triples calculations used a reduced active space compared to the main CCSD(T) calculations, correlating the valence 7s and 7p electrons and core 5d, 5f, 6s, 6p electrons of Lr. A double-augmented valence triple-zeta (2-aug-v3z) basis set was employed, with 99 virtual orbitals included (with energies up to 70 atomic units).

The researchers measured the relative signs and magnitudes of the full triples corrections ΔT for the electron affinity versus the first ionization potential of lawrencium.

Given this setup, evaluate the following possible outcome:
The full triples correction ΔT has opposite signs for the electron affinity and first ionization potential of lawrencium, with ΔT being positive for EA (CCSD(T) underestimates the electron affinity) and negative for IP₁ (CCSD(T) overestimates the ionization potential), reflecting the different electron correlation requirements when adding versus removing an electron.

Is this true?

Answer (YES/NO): YES